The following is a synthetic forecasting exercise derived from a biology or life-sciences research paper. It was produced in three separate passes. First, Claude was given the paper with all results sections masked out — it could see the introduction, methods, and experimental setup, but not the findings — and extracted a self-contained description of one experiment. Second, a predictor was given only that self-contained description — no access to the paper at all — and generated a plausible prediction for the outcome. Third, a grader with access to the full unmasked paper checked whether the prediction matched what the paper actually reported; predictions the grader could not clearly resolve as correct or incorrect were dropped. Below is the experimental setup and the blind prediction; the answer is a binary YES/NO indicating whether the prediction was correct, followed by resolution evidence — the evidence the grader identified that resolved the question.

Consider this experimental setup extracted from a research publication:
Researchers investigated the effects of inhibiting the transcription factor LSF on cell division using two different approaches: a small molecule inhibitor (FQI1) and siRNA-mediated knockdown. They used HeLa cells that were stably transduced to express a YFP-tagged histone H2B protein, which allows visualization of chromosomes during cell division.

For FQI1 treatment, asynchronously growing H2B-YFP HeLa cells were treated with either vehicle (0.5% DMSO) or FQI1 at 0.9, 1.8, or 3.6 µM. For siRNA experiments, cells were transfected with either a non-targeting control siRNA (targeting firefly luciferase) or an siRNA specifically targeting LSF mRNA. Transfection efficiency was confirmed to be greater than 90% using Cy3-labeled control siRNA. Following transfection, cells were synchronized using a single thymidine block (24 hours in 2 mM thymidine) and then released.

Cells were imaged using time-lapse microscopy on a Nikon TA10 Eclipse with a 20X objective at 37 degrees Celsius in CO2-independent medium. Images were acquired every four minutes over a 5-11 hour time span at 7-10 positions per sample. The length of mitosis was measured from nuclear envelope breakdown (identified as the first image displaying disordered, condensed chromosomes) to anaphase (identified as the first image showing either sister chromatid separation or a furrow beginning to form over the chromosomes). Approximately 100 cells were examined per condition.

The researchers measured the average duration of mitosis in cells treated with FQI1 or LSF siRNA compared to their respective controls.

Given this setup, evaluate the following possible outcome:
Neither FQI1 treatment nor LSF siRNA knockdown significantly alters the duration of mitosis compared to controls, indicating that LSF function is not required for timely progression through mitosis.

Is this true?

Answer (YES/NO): NO